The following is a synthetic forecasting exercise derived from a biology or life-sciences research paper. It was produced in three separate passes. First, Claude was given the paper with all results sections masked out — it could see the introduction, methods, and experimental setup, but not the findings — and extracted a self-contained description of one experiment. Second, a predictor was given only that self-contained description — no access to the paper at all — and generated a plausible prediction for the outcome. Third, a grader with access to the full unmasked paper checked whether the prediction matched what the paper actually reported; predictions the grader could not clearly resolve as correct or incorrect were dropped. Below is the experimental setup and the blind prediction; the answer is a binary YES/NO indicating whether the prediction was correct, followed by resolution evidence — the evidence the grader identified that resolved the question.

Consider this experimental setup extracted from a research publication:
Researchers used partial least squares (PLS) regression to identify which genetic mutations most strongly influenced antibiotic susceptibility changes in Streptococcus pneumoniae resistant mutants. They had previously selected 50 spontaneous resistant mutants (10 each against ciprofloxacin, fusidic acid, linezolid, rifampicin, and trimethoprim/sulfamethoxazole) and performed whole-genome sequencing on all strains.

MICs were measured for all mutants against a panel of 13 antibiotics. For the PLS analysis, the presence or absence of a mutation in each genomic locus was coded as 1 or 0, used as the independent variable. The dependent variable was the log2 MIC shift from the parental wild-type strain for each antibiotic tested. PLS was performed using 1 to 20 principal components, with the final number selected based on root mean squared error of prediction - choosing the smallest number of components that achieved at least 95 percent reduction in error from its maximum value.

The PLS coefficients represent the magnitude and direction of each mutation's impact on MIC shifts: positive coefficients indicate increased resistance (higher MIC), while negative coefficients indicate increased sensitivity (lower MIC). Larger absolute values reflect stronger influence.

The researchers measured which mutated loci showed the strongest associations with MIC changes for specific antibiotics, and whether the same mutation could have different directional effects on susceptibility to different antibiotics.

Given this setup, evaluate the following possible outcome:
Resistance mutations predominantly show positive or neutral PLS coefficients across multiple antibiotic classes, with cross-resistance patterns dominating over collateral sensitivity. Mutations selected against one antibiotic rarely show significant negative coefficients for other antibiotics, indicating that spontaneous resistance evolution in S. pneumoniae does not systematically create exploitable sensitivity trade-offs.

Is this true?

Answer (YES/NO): NO